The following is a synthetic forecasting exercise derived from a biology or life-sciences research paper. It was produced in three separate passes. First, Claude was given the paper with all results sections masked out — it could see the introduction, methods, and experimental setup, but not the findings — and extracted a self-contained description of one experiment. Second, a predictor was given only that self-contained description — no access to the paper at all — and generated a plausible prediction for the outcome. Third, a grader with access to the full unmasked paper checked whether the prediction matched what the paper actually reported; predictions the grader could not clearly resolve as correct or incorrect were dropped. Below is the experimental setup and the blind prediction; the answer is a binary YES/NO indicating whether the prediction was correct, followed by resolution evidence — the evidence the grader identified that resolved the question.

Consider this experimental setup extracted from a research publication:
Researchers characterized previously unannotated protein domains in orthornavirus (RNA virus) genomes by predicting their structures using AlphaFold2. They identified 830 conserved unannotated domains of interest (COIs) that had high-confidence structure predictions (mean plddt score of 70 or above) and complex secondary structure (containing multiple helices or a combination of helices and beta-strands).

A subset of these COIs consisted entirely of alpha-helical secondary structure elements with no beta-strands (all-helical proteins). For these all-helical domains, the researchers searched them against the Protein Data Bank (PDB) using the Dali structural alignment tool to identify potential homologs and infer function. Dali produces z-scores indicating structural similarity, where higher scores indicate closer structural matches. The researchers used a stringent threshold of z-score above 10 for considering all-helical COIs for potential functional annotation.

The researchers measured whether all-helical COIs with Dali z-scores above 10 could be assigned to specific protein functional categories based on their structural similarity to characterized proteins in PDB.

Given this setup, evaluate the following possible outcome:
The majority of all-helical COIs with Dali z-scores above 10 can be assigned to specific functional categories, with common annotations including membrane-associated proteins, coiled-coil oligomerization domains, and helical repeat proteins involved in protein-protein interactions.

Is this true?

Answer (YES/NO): NO